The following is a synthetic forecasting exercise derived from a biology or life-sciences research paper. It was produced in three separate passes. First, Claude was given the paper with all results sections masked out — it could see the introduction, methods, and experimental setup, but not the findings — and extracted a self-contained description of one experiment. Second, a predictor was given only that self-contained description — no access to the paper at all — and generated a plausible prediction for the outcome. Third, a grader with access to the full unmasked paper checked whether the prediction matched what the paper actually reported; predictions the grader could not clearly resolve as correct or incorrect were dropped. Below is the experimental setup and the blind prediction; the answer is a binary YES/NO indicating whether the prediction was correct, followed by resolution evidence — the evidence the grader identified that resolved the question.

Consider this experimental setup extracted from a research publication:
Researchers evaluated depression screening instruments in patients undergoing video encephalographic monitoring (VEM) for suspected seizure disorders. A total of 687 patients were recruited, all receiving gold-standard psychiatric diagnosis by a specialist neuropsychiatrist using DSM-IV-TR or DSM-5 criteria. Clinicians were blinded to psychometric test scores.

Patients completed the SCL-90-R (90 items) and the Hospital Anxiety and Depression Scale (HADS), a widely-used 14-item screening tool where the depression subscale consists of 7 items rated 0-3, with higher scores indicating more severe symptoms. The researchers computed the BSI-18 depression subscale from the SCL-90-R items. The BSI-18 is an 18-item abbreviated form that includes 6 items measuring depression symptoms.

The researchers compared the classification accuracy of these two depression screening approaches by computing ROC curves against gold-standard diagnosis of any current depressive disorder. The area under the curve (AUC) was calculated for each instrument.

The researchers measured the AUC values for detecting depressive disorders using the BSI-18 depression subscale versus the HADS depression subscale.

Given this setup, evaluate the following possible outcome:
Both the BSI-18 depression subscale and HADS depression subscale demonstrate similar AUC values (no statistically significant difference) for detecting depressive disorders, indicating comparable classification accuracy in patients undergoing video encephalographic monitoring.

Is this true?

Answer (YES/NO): YES